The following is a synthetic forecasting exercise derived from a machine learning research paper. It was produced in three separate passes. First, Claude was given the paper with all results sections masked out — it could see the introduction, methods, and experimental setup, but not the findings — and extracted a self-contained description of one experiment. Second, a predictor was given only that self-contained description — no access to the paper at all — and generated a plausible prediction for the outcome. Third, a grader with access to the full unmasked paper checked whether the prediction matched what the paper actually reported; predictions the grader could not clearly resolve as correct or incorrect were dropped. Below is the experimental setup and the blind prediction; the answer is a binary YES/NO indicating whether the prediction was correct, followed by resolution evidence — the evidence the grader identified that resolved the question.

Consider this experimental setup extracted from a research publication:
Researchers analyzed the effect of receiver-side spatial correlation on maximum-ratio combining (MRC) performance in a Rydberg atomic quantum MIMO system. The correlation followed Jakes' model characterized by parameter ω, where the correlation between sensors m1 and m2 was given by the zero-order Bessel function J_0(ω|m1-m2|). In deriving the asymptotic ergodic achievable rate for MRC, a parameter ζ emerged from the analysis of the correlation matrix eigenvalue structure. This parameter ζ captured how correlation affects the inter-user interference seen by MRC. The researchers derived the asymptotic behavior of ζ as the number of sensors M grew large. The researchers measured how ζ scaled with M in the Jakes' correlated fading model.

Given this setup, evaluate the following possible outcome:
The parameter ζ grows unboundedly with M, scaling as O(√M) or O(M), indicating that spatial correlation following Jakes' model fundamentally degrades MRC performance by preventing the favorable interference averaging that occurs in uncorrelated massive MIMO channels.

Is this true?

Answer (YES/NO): NO